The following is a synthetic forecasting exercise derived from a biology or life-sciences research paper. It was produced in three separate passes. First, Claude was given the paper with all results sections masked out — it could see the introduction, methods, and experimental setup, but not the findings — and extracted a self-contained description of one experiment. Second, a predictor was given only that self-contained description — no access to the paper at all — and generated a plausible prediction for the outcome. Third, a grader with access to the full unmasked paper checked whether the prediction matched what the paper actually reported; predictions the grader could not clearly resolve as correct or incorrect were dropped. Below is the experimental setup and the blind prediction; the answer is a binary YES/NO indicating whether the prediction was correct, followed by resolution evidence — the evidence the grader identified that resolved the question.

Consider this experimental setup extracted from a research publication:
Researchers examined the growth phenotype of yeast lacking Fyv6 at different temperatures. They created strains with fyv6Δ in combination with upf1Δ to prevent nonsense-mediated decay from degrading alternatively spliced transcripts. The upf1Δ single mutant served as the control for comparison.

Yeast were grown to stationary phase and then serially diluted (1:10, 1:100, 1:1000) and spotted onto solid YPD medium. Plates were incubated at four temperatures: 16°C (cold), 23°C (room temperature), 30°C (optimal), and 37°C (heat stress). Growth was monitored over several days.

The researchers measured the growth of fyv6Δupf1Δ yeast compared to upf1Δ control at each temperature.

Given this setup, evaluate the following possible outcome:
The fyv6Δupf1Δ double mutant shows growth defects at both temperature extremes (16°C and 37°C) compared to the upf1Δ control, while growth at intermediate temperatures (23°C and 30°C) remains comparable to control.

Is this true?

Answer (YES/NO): NO